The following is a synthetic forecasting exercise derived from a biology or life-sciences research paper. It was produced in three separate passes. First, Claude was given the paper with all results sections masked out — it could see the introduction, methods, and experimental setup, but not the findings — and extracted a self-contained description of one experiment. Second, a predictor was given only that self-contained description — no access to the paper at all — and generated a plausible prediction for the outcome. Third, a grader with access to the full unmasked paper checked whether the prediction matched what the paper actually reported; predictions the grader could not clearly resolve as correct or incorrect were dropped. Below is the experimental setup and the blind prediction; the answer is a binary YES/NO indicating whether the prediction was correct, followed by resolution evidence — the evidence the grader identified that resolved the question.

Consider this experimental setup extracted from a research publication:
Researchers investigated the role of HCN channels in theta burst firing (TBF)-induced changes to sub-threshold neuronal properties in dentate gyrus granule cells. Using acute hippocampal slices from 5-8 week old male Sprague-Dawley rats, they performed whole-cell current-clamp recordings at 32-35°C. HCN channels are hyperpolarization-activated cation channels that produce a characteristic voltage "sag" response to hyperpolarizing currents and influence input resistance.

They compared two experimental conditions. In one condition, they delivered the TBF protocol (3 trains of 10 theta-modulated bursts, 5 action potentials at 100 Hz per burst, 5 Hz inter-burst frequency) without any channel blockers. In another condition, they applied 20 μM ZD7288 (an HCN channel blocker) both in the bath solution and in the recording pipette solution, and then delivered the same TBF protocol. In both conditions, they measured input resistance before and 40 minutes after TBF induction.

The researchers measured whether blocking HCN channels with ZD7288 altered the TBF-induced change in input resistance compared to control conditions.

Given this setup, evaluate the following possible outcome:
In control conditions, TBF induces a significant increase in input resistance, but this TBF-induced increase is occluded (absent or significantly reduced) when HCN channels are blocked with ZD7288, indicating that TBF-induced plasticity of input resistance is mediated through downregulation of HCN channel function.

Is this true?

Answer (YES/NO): NO